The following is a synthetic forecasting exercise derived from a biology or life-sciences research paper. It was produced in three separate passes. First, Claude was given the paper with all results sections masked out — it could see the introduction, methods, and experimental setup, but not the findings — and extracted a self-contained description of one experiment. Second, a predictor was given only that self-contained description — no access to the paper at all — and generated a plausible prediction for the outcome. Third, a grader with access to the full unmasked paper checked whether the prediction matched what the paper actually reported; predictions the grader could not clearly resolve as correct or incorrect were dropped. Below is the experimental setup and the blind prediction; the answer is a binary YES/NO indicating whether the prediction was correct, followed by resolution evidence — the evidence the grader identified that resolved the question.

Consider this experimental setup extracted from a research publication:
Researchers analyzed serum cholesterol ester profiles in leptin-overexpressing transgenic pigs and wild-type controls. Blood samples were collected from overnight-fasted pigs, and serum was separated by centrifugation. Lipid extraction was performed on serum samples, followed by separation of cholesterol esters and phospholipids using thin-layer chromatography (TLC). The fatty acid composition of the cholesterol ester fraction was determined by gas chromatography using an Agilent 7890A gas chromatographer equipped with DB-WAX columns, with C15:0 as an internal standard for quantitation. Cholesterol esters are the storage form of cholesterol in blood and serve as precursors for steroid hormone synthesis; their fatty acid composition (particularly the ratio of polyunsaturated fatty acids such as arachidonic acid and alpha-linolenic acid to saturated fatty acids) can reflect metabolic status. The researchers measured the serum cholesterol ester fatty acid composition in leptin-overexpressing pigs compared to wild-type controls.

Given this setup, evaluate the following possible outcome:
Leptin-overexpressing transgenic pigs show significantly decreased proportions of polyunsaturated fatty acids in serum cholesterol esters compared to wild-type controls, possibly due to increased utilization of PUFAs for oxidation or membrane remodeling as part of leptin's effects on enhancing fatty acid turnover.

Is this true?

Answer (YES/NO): NO